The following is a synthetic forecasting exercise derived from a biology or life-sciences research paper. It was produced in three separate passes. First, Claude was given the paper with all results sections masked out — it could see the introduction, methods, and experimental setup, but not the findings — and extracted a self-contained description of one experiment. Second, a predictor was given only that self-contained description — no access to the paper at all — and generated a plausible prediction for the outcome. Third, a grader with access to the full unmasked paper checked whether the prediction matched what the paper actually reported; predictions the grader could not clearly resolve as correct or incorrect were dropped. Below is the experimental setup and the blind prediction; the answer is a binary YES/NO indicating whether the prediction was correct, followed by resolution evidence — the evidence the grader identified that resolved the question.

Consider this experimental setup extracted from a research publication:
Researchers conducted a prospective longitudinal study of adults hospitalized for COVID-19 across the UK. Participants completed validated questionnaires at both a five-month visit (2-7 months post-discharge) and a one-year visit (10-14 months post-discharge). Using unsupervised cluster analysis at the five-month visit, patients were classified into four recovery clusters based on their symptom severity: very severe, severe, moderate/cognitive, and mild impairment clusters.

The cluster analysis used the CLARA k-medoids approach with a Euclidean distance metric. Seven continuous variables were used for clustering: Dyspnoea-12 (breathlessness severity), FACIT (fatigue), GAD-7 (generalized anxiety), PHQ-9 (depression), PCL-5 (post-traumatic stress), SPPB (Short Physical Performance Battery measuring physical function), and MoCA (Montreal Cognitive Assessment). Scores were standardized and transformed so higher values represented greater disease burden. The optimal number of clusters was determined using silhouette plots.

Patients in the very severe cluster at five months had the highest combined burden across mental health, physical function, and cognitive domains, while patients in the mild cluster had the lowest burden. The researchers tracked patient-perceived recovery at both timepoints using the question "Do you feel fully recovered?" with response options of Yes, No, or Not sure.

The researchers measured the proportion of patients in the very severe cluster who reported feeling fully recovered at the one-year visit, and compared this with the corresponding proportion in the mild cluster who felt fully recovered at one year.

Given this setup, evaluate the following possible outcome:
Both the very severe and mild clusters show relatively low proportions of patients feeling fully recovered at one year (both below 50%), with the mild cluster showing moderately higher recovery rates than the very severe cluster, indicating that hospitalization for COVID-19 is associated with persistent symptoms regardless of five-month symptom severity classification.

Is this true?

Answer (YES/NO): NO